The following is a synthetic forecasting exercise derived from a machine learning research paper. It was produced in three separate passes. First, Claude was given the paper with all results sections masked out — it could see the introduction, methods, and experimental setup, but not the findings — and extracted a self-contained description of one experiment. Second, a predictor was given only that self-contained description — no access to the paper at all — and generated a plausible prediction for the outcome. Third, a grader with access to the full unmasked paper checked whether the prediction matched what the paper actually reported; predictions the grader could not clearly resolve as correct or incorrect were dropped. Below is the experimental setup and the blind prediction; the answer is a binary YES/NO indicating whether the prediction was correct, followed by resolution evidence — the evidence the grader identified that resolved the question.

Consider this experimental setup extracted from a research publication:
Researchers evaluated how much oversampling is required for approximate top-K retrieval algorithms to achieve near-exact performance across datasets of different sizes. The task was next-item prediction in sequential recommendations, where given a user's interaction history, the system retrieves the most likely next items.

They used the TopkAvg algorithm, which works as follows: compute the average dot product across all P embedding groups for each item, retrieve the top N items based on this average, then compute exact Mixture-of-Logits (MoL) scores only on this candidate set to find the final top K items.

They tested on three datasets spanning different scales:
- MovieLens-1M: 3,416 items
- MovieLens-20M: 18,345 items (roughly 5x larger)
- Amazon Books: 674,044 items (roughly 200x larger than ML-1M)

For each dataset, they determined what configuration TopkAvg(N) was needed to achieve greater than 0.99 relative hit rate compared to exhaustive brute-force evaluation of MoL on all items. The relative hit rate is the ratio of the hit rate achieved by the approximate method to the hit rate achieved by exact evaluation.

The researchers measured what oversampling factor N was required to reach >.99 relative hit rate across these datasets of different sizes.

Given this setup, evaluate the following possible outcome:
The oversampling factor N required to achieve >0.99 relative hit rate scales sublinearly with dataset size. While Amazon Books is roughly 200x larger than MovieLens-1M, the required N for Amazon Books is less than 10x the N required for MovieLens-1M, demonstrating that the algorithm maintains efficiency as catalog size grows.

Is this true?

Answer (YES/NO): YES